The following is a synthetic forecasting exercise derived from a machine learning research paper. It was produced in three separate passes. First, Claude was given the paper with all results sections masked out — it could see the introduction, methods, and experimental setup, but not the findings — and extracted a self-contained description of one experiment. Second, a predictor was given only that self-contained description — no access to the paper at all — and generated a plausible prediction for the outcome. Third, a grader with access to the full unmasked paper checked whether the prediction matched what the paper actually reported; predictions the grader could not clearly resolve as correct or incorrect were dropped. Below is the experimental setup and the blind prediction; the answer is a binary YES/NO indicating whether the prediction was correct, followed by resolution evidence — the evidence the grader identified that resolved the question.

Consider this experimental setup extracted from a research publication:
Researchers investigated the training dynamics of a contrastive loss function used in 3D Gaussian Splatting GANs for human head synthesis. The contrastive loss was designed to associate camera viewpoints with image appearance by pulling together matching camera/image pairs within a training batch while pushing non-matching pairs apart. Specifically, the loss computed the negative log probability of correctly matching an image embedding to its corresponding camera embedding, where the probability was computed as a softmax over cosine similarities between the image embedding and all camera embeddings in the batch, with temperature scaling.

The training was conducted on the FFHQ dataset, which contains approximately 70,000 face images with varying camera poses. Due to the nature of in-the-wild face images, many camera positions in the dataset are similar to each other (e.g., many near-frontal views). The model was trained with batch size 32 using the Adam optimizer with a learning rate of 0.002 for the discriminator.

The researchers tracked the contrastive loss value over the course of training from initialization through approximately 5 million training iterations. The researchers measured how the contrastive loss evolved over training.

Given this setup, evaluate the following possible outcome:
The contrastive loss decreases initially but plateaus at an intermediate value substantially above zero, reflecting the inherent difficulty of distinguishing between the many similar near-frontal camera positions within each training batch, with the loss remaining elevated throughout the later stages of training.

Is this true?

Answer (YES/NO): NO